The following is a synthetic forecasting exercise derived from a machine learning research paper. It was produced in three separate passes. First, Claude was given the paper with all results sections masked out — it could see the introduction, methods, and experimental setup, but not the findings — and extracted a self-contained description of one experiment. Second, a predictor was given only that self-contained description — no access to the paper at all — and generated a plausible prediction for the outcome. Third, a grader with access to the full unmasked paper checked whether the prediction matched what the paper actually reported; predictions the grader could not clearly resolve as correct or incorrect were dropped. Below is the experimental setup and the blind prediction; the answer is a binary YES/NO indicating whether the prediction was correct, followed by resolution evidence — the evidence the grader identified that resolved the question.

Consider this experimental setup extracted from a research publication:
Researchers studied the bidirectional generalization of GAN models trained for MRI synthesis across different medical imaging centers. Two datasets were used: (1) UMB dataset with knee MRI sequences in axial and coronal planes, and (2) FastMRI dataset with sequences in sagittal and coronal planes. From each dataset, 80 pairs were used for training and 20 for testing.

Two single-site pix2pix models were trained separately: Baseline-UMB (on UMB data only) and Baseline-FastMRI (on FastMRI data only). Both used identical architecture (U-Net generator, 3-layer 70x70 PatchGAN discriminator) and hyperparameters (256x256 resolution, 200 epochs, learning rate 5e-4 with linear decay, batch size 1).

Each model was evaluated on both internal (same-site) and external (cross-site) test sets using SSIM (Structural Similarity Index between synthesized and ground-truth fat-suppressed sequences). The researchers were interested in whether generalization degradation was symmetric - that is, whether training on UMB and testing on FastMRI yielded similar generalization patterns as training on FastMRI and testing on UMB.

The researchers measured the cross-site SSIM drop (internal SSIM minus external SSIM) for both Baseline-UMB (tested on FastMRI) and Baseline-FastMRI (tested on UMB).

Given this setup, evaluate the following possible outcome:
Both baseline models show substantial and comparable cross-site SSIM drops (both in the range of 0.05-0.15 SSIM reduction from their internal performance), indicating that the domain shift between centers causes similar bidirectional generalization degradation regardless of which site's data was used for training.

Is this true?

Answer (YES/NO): NO